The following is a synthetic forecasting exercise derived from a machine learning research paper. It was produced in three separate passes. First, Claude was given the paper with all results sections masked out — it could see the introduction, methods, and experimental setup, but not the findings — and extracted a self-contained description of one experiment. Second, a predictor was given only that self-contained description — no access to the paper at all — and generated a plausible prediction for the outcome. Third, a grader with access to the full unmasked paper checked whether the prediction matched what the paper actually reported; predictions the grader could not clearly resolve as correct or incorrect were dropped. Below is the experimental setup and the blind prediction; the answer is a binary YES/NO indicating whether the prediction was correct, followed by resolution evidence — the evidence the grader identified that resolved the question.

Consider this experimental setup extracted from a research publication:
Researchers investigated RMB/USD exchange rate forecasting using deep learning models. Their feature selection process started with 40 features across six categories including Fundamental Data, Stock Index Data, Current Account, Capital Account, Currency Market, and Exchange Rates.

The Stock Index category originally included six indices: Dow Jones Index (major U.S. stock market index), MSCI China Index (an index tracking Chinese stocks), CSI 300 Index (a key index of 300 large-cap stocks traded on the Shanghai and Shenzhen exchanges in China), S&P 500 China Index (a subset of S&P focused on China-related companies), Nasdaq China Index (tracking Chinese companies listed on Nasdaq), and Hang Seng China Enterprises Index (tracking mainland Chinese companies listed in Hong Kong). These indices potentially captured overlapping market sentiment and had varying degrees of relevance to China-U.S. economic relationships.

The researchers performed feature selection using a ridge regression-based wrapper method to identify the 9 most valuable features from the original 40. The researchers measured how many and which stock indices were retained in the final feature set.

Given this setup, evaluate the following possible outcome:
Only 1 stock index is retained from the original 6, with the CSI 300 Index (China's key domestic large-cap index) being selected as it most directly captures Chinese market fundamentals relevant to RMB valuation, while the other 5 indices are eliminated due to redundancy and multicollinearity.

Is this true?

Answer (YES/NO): YES